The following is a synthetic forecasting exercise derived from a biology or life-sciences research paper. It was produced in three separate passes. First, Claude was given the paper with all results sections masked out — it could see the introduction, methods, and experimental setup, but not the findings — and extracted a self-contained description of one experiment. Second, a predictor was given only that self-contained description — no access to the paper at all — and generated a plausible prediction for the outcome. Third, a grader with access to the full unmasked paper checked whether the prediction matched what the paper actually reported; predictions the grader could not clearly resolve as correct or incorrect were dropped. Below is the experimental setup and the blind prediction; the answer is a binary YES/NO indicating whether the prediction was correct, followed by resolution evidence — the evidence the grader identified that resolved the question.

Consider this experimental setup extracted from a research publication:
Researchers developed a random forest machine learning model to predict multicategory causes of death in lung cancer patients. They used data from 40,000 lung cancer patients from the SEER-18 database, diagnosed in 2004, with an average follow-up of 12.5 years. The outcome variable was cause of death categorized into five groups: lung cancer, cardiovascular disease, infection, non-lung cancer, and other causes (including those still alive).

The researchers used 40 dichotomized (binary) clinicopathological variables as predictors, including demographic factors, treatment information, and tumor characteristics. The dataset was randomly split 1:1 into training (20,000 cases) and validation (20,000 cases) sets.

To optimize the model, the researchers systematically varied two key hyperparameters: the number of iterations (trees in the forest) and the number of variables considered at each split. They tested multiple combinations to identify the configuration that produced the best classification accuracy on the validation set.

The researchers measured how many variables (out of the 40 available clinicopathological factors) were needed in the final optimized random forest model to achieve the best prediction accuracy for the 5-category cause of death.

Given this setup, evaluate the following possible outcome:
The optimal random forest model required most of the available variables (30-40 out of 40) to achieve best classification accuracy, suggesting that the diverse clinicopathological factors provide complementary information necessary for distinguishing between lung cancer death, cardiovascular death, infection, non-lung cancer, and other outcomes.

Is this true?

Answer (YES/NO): NO